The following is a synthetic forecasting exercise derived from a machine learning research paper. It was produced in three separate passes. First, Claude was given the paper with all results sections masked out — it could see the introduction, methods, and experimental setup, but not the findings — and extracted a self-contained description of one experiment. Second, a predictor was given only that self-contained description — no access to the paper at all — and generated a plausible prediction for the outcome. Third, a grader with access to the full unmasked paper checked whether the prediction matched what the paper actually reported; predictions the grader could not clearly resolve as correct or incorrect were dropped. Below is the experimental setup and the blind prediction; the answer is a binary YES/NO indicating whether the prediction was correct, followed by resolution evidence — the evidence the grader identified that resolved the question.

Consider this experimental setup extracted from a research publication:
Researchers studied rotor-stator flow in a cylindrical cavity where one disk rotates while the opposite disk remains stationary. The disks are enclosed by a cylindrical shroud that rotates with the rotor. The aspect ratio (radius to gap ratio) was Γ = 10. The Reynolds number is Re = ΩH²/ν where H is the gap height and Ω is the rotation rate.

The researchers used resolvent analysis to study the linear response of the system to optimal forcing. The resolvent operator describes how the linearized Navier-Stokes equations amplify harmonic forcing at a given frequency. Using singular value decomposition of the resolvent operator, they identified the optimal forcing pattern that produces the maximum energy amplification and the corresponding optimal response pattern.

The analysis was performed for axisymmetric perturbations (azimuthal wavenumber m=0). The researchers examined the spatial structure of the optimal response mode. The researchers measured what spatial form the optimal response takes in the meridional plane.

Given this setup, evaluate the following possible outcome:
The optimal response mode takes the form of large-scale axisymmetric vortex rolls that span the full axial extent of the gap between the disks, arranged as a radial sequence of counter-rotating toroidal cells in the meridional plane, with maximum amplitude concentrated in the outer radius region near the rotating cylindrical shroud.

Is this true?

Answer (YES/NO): NO